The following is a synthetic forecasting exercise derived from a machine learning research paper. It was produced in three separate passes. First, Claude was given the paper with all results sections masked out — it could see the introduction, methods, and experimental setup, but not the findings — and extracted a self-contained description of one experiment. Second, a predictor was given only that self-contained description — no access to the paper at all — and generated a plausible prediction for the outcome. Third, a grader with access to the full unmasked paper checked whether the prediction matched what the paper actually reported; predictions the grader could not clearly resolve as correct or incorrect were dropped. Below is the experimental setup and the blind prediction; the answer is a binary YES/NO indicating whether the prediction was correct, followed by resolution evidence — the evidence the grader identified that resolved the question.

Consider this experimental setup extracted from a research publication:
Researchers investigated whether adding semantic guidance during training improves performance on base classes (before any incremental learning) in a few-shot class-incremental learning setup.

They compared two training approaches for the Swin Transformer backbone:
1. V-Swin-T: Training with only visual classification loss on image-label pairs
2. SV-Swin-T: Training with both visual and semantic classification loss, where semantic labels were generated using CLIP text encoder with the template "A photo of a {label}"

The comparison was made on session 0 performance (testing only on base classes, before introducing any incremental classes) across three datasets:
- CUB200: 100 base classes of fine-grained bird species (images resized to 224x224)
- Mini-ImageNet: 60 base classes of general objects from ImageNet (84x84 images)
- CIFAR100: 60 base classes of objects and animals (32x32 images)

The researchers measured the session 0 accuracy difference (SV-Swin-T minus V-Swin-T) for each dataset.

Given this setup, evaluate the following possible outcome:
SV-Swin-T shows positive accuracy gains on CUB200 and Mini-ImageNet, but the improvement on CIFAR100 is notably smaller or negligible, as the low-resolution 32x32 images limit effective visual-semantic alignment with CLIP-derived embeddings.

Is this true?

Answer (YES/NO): NO